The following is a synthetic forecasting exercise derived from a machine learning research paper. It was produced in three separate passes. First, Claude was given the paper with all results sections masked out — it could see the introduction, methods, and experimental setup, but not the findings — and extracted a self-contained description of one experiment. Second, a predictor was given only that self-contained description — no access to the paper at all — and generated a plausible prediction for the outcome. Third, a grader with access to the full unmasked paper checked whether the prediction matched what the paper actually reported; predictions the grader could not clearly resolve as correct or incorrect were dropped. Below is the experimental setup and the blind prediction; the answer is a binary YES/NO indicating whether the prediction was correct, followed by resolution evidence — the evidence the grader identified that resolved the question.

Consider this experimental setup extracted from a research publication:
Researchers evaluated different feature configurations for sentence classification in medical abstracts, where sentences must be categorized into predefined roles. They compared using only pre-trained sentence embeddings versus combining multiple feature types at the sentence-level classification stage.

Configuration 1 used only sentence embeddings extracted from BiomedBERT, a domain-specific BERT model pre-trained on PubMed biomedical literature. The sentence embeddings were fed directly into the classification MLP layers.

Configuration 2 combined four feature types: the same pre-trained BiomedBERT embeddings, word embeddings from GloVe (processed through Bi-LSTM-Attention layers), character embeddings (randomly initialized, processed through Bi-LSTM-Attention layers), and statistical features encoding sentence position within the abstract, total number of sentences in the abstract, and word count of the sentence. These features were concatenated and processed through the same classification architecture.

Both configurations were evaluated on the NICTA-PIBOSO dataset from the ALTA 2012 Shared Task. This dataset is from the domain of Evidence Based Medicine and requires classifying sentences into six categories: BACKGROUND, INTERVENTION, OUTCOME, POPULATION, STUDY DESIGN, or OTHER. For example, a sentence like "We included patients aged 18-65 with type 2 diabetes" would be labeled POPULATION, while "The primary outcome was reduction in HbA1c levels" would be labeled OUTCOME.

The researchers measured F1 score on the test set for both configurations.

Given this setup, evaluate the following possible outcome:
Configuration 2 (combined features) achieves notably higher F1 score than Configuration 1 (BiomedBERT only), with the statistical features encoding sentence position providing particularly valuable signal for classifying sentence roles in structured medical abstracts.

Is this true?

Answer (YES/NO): YES